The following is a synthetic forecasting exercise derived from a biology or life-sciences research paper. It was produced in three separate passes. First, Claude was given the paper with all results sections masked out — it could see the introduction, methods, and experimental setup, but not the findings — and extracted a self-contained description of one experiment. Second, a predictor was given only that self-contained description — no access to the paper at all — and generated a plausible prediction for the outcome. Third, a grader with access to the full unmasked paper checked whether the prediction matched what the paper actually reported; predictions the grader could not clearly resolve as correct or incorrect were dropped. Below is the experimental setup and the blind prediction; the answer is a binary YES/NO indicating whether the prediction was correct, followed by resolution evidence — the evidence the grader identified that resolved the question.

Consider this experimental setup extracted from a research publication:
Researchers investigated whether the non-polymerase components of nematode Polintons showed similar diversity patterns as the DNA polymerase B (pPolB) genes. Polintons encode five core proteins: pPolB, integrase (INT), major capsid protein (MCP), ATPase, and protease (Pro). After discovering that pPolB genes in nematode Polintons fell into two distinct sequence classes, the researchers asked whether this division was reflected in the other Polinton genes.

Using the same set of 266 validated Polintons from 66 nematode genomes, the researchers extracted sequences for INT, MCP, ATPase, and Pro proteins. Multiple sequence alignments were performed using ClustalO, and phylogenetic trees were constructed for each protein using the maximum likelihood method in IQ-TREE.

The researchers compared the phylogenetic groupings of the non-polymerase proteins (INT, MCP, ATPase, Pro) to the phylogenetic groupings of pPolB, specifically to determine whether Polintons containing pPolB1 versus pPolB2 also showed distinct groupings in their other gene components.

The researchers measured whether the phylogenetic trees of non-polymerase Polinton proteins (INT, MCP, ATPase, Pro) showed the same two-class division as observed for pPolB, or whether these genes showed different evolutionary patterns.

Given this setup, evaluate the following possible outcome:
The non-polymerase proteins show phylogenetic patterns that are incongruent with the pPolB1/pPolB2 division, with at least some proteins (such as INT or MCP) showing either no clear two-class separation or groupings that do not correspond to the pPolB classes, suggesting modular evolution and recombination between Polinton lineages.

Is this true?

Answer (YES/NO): YES